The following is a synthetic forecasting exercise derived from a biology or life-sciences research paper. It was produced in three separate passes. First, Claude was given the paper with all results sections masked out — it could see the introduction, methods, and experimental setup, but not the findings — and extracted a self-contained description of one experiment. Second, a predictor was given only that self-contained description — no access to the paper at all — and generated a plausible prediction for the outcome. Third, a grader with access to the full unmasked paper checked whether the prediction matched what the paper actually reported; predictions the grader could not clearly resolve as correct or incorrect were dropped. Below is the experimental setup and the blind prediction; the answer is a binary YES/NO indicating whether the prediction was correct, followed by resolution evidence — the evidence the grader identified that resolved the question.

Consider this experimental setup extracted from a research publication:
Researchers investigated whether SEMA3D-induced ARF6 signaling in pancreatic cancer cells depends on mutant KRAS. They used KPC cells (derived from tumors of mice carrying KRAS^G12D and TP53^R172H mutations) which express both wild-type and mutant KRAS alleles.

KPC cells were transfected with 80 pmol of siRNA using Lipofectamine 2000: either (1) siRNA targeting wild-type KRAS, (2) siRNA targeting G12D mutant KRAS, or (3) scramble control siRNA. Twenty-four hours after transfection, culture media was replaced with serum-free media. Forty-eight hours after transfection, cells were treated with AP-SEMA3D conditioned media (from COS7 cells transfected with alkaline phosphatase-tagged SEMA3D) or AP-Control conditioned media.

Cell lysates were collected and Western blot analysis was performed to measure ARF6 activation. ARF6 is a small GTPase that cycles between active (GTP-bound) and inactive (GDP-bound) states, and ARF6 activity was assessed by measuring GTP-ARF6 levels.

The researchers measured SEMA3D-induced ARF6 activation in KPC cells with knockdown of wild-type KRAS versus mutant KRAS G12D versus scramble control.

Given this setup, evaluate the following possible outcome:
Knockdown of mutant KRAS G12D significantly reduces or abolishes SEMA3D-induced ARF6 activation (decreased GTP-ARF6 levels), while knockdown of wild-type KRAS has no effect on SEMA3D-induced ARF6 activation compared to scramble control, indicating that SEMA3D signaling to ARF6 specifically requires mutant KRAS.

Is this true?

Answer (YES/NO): YES